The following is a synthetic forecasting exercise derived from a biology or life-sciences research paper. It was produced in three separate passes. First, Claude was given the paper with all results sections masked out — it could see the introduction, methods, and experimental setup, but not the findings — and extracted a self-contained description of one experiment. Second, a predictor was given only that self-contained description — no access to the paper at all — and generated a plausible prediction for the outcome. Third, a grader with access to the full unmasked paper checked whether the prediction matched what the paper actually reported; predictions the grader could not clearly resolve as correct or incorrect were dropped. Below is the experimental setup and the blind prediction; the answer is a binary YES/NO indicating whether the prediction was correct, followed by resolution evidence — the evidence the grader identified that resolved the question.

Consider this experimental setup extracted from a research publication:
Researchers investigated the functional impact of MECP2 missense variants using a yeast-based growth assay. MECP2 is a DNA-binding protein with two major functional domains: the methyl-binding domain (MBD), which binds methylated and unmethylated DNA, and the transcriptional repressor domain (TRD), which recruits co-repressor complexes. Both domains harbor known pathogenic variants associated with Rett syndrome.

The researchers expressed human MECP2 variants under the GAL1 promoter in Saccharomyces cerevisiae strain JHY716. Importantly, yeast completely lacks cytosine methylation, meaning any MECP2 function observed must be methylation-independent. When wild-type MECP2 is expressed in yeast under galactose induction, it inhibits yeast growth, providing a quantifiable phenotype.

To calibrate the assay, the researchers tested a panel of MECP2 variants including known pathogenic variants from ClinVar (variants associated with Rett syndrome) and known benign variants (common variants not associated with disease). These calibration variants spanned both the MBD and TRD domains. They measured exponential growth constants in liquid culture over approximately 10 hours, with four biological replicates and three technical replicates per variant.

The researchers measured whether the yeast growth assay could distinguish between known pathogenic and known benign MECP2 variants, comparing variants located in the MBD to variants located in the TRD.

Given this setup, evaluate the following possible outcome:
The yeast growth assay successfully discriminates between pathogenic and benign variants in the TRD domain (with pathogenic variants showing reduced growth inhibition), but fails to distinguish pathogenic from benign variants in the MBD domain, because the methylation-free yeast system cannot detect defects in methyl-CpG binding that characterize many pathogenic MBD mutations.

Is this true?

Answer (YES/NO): NO